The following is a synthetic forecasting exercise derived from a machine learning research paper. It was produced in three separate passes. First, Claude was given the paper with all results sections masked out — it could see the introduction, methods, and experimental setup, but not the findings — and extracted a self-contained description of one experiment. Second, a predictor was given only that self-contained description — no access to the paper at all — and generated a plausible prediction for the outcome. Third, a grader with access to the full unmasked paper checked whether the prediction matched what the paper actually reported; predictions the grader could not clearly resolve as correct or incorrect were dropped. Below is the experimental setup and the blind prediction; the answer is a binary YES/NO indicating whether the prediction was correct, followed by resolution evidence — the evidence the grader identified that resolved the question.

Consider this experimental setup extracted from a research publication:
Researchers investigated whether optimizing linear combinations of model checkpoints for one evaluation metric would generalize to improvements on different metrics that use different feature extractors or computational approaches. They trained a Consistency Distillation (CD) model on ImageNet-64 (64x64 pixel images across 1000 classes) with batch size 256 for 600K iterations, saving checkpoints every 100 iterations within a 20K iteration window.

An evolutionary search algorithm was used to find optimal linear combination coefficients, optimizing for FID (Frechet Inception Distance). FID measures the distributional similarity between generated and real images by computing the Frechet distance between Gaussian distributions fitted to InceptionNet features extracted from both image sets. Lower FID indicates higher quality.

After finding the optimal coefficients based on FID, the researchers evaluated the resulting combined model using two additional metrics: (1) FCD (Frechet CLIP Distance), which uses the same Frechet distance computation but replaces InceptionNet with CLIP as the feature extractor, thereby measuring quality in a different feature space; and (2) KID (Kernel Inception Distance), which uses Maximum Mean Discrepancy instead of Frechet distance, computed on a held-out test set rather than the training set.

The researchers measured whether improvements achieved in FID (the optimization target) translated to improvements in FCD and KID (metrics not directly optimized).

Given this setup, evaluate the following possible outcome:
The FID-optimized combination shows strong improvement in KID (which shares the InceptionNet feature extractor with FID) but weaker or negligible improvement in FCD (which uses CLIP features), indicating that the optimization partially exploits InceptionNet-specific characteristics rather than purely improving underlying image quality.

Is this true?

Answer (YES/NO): NO